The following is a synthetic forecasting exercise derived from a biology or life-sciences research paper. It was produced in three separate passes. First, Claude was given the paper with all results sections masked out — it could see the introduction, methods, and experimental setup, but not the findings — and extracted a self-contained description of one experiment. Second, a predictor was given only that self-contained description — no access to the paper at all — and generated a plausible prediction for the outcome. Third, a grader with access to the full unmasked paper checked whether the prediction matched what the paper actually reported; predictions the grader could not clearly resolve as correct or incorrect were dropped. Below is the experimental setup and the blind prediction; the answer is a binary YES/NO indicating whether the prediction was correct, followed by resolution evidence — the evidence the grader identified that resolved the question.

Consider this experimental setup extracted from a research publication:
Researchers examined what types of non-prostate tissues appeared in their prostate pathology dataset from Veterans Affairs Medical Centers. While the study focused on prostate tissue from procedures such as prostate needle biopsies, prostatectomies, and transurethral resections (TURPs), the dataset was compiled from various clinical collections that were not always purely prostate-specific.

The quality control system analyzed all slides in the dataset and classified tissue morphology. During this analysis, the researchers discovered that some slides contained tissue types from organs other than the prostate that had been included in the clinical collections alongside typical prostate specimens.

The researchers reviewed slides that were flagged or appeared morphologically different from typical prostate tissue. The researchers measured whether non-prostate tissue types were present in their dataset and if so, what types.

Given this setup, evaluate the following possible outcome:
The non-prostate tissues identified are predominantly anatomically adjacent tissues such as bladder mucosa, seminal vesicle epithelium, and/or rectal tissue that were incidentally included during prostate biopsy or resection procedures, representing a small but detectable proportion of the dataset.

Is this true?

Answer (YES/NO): NO